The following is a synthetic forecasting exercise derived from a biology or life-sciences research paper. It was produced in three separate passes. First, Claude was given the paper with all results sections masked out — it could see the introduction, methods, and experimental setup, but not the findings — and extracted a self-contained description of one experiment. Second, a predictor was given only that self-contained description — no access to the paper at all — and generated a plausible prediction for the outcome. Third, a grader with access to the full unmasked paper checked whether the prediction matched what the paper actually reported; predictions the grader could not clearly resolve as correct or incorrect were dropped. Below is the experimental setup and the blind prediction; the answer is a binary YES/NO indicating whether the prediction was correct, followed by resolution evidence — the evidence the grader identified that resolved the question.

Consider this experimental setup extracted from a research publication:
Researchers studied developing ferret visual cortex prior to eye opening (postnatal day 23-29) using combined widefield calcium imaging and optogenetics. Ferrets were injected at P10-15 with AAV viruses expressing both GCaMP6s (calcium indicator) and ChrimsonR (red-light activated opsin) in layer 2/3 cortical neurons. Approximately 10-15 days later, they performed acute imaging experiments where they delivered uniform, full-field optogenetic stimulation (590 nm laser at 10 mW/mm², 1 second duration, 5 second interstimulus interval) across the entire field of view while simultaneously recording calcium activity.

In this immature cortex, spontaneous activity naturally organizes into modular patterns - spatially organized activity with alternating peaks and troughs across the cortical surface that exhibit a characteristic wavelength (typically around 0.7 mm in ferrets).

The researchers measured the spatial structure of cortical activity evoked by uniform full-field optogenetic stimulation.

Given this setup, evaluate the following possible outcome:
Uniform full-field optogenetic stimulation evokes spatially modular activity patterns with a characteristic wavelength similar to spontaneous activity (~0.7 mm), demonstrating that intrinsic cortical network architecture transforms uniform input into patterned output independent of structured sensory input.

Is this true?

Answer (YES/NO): YES